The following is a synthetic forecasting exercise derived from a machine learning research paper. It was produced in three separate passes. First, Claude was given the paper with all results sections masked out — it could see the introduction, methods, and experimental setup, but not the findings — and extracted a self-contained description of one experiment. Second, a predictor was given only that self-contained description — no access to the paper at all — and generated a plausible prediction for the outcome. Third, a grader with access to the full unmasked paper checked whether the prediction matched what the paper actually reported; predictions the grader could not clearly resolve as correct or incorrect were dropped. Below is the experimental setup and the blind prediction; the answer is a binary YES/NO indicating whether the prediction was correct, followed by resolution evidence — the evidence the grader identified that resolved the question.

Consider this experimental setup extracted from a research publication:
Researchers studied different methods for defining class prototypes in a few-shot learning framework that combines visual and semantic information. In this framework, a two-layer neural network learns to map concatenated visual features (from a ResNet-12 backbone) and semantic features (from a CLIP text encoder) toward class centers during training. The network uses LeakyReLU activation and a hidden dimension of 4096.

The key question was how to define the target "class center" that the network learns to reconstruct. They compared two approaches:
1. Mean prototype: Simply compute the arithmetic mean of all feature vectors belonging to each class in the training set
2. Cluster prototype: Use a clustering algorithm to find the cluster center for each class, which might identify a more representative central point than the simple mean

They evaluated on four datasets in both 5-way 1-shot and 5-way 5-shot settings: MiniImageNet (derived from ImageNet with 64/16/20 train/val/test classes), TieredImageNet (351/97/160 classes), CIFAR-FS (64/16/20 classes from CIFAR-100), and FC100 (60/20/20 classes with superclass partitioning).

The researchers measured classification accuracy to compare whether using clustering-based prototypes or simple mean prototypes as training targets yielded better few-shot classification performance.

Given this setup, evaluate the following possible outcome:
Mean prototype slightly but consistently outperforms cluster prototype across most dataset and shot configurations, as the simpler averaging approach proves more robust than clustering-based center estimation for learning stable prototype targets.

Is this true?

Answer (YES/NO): YES